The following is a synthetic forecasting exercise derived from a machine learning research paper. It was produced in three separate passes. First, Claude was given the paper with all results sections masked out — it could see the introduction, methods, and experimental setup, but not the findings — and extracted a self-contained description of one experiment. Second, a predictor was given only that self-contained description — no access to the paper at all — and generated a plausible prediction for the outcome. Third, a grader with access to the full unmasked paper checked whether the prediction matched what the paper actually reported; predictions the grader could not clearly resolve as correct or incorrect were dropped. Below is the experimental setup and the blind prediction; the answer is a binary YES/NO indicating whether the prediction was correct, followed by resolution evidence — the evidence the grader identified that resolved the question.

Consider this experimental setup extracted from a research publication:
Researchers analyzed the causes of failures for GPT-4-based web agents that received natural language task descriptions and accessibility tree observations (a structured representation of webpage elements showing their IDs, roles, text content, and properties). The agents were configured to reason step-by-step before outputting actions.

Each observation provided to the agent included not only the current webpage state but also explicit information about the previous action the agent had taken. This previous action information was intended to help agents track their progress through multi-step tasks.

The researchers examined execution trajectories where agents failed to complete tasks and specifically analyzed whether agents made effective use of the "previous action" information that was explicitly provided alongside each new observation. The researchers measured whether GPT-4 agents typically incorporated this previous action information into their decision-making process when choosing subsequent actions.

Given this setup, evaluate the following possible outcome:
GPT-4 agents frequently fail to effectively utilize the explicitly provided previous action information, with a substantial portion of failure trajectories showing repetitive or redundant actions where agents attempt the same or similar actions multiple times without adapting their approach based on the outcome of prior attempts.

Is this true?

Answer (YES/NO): YES